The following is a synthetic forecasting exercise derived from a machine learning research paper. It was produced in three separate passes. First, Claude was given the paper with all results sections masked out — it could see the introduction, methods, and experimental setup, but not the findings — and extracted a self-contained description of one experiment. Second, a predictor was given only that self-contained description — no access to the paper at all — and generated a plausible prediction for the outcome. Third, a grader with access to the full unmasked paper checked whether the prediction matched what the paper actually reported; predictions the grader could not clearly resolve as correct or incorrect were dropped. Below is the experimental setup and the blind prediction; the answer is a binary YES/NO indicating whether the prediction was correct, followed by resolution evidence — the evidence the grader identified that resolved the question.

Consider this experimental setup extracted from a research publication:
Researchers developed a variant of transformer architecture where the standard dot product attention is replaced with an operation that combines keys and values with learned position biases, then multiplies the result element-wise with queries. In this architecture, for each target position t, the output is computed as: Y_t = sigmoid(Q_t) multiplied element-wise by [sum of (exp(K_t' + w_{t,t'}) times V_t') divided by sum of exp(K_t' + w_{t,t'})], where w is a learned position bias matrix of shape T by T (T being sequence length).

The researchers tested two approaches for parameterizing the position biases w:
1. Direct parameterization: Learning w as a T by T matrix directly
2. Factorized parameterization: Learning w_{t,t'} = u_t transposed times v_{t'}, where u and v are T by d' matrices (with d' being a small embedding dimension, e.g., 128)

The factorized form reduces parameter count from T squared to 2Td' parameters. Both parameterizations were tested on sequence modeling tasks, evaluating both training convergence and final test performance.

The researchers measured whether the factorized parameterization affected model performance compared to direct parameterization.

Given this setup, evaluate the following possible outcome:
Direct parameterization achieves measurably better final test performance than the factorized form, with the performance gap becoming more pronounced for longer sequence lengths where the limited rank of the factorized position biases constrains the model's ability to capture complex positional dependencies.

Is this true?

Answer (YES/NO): NO